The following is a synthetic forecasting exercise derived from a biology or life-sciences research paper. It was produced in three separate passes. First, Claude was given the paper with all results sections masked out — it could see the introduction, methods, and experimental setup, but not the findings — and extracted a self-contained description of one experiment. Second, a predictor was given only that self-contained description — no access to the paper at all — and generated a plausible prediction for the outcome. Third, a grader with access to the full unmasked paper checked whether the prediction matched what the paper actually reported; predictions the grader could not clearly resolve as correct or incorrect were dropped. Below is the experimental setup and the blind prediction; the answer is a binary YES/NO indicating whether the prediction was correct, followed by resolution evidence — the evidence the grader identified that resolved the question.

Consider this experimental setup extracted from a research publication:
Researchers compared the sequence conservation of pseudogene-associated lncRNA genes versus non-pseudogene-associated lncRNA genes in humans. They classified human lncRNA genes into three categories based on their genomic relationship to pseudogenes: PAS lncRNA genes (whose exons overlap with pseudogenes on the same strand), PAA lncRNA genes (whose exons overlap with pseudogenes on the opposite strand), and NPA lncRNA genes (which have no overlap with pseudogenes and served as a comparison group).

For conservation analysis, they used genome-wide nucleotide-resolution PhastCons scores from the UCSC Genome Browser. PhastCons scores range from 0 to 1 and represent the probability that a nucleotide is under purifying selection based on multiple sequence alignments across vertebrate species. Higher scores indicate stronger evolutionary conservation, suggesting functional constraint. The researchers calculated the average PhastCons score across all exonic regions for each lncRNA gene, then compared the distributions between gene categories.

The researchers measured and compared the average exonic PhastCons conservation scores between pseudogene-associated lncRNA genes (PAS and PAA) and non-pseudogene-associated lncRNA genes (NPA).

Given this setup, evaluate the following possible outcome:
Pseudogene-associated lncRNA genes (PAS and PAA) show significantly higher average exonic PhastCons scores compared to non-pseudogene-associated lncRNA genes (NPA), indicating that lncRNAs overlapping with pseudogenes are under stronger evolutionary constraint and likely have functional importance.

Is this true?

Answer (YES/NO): YES